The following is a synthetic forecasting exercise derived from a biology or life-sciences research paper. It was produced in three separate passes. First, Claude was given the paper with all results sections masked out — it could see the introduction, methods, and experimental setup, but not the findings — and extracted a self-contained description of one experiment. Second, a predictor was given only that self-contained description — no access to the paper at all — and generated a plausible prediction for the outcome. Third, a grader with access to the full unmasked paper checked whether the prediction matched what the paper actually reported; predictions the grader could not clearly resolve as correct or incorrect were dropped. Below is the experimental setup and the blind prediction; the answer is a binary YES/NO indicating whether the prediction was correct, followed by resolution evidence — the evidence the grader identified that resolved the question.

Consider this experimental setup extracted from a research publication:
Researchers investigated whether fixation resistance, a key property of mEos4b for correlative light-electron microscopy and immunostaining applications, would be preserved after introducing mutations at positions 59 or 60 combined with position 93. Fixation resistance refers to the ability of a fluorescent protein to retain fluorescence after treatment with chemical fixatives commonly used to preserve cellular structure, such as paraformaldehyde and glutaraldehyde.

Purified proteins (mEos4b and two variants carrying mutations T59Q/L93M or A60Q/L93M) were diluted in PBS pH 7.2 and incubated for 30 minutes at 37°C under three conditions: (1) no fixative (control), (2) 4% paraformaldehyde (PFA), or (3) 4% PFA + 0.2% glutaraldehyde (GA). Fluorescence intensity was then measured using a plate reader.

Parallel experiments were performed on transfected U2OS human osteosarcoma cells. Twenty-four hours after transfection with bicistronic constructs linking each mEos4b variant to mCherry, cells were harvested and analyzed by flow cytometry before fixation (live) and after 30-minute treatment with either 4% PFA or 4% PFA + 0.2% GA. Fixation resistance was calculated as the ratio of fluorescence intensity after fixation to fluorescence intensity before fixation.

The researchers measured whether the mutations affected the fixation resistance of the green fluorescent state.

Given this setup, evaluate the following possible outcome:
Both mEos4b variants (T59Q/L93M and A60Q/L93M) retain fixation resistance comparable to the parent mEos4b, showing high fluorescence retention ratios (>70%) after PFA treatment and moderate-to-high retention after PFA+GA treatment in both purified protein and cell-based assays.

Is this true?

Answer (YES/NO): NO